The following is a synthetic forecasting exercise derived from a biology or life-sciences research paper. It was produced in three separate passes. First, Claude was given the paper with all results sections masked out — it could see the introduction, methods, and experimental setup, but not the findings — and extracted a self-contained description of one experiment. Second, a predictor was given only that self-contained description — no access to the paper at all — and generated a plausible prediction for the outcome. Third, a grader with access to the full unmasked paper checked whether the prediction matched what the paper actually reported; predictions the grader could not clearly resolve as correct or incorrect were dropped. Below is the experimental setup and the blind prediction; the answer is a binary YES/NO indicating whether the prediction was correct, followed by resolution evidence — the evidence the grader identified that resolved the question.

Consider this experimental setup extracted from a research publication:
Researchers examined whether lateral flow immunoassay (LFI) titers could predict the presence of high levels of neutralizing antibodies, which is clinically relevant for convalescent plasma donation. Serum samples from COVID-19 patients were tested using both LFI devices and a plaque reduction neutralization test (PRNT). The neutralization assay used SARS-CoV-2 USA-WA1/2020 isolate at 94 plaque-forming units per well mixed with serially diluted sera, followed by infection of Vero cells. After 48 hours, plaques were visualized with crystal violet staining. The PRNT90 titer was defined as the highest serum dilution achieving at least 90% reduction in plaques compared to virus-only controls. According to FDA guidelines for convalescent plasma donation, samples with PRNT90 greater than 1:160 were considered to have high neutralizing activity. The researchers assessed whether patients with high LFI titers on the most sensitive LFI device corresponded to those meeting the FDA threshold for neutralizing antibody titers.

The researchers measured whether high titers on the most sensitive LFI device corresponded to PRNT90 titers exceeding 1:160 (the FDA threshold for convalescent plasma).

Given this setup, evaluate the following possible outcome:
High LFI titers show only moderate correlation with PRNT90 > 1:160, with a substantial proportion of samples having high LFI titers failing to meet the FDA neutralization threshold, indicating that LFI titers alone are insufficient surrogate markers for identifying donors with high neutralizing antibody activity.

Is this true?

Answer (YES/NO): NO